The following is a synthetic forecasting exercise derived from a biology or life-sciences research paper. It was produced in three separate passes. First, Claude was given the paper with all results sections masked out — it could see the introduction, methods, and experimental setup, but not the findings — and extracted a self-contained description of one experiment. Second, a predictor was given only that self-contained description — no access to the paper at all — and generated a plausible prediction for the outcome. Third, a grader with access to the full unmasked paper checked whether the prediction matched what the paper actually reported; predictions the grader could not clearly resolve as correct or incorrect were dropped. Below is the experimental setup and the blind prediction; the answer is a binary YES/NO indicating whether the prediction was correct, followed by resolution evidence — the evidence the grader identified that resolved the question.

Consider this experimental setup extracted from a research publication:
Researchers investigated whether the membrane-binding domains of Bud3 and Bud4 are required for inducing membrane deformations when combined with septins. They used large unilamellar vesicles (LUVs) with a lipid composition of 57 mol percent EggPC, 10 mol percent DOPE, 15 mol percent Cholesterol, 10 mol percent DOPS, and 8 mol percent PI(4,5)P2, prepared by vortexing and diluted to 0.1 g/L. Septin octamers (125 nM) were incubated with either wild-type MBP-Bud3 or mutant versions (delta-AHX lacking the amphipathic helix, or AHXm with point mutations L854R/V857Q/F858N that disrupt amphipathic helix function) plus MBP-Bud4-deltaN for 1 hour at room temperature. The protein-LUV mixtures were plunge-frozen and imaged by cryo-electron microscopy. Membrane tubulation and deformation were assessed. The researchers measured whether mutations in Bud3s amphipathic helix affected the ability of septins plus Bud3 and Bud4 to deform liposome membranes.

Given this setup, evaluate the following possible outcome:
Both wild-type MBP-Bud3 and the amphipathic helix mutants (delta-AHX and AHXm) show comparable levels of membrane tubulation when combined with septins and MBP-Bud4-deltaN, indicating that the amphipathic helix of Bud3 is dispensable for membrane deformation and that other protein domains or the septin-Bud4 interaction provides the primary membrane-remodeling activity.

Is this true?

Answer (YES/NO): NO